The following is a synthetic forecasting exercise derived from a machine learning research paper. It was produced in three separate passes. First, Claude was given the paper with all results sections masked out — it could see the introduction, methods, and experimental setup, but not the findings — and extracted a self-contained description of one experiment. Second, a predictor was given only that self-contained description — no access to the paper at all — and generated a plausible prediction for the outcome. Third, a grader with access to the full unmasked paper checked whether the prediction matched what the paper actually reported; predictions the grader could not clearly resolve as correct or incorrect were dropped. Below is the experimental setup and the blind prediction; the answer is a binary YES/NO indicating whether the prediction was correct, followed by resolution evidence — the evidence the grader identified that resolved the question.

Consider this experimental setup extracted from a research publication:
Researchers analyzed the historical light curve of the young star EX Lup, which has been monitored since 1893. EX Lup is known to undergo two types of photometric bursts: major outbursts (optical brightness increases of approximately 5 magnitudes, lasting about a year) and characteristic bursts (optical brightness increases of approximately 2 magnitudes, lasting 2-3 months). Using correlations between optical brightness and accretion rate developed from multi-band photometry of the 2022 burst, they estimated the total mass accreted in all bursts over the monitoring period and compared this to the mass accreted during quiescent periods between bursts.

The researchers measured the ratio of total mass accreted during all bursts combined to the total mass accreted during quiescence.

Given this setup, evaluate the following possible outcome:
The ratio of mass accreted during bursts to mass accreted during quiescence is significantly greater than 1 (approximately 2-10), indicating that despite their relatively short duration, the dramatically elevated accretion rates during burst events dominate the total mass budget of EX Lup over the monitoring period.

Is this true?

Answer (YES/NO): YES